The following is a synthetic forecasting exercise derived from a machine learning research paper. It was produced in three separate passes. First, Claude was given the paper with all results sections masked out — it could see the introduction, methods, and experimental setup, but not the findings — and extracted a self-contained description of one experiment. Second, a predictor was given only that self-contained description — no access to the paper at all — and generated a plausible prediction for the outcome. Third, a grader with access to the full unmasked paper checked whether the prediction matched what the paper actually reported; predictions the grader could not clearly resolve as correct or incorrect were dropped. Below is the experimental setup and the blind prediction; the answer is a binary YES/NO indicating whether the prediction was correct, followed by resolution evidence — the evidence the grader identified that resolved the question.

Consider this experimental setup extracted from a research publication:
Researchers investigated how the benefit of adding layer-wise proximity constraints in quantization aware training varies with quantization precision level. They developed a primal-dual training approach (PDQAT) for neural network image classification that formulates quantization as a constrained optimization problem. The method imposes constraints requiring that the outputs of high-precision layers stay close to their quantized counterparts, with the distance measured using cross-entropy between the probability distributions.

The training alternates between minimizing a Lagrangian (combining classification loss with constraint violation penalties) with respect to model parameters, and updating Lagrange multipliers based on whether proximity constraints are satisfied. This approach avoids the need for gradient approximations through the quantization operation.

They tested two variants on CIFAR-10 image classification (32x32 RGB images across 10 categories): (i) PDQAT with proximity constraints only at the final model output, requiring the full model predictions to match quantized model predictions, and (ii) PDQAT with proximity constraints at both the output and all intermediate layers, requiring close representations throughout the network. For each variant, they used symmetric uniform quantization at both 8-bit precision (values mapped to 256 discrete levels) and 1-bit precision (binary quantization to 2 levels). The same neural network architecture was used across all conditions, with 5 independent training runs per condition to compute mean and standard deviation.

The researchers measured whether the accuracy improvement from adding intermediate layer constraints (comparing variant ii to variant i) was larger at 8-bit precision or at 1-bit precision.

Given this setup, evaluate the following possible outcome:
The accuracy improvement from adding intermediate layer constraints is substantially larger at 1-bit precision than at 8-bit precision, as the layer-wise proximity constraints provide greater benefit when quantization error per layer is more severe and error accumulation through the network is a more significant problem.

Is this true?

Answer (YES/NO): YES